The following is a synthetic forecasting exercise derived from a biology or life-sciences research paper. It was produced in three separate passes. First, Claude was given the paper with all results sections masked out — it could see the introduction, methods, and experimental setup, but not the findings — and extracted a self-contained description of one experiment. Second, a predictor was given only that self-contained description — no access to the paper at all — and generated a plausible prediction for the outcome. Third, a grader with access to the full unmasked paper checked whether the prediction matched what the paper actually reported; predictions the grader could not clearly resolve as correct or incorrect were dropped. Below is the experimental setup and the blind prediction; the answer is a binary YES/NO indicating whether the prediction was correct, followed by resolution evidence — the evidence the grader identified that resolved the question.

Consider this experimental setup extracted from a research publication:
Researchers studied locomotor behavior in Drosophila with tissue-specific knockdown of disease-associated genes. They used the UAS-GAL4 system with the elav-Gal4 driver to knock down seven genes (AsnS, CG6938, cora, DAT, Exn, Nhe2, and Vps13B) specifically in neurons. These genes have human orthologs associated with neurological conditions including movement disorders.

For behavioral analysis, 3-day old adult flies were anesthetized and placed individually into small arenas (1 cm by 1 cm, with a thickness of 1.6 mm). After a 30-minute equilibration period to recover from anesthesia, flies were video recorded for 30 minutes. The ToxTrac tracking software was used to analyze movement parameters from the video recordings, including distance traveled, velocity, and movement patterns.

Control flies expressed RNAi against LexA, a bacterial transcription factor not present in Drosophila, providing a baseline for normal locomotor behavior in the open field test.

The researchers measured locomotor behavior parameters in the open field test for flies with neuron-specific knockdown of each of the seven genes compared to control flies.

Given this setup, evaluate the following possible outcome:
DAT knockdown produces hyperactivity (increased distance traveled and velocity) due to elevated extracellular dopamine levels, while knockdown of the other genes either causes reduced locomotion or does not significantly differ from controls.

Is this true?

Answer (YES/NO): NO